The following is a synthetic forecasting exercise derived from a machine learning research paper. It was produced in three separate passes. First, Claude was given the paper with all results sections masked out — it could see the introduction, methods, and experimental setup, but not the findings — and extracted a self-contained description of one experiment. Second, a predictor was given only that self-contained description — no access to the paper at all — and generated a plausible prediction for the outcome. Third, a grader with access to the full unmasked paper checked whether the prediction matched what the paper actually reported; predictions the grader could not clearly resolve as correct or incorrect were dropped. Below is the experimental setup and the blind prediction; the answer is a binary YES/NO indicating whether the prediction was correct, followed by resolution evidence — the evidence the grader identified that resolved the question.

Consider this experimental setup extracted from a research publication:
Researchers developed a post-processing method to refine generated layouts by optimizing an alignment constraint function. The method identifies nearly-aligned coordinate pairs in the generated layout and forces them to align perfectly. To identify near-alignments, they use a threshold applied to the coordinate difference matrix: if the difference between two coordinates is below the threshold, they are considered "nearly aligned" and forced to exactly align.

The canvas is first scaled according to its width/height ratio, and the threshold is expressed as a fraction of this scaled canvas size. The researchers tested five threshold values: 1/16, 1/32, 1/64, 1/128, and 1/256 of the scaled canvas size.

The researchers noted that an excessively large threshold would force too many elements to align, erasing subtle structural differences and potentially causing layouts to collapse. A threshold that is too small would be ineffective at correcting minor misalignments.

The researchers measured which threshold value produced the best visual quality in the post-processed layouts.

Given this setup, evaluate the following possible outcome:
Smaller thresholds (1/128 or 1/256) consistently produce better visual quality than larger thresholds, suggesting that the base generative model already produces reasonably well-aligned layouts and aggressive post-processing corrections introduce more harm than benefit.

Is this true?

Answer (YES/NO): NO